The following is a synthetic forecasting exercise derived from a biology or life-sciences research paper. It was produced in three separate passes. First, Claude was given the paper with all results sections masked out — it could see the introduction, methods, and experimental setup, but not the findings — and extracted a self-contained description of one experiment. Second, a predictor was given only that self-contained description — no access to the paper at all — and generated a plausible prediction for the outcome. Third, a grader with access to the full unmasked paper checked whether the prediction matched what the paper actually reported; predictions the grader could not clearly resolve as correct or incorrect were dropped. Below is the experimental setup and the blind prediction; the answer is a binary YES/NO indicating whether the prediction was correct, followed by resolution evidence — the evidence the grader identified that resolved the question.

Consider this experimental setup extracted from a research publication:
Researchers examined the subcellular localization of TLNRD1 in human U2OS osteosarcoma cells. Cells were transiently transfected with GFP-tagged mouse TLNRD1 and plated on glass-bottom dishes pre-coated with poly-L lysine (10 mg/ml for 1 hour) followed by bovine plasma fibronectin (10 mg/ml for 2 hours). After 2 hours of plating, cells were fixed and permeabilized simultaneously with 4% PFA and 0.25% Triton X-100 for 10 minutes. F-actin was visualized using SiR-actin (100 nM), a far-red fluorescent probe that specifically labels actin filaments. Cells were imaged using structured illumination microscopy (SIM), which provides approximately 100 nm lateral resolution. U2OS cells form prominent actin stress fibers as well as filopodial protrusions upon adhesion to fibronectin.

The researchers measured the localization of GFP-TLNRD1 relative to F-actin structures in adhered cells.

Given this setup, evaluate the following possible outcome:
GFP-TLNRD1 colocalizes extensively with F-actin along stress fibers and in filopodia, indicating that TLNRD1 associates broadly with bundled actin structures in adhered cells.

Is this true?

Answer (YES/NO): NO